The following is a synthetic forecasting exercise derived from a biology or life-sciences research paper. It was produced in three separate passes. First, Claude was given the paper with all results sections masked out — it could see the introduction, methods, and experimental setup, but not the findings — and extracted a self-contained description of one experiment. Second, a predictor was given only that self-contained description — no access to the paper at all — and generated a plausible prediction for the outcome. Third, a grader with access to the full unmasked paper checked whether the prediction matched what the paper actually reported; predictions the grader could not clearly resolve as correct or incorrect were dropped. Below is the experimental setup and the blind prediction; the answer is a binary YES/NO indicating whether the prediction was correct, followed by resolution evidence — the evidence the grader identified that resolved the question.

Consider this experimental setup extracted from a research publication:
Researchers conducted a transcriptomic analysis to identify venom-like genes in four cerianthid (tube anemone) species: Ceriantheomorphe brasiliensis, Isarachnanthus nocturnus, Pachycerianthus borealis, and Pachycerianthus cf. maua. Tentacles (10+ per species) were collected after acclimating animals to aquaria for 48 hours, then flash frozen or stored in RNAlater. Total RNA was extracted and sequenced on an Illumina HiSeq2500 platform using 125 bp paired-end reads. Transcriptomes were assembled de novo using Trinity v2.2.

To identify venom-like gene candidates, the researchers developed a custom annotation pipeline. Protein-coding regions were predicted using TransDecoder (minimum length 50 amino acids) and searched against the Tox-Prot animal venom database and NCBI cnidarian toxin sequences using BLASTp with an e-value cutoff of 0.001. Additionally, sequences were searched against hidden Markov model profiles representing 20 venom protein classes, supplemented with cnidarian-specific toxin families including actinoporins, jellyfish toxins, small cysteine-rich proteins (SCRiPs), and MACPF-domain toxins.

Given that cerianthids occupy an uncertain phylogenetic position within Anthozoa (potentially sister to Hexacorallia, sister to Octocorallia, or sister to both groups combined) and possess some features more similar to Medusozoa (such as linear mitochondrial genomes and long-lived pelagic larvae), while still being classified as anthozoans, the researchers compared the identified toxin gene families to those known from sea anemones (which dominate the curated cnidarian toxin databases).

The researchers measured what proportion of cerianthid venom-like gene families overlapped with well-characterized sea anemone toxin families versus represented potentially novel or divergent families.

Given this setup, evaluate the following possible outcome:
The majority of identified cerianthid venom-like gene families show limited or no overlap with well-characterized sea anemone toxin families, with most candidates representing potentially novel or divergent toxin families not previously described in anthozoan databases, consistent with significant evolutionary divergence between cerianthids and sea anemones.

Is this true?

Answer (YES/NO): NO